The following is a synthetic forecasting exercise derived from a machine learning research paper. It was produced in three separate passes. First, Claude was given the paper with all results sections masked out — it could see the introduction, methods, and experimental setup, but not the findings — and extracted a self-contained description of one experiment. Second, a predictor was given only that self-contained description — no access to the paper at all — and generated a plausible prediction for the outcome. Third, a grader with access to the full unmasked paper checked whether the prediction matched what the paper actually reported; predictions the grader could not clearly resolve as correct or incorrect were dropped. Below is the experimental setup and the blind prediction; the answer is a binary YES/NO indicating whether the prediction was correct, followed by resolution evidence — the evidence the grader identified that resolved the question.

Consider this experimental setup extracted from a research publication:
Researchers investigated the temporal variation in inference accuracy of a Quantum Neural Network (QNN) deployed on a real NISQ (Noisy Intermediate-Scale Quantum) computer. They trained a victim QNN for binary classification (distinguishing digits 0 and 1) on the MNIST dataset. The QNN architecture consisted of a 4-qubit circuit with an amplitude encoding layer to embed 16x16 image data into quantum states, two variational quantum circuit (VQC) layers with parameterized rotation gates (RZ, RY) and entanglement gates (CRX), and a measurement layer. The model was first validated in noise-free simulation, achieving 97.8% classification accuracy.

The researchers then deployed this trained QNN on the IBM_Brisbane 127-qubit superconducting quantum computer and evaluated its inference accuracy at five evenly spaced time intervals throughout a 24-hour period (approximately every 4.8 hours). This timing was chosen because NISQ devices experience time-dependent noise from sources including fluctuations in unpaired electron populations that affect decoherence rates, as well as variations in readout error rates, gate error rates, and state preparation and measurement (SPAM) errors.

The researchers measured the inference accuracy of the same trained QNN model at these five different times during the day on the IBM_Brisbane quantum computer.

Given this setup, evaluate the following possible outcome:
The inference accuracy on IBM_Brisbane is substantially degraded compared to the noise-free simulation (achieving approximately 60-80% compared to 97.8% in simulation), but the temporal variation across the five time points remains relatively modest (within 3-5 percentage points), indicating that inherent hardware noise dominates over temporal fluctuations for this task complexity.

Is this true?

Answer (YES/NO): NO